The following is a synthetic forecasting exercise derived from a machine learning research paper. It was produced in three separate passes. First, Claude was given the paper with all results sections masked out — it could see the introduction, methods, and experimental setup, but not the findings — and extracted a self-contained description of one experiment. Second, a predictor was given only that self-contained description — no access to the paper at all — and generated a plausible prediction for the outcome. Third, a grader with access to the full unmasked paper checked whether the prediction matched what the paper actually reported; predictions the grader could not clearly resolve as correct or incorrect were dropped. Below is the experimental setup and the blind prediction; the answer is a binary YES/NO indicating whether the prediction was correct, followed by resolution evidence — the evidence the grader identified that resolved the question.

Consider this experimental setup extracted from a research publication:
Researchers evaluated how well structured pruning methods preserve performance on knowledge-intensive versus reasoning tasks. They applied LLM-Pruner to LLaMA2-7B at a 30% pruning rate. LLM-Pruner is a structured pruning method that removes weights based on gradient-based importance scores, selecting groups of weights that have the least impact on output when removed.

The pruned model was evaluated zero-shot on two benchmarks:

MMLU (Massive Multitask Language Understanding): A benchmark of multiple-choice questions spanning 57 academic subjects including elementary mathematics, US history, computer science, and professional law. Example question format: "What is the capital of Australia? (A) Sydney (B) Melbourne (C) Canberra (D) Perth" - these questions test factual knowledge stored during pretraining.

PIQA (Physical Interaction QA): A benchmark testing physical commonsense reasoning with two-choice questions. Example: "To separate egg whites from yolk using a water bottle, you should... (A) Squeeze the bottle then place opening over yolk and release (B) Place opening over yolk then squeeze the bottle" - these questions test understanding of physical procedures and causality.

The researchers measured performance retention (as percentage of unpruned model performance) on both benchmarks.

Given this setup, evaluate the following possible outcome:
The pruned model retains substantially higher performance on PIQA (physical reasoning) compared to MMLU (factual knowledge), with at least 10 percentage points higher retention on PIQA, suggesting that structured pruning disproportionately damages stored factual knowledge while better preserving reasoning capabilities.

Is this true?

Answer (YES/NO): YES